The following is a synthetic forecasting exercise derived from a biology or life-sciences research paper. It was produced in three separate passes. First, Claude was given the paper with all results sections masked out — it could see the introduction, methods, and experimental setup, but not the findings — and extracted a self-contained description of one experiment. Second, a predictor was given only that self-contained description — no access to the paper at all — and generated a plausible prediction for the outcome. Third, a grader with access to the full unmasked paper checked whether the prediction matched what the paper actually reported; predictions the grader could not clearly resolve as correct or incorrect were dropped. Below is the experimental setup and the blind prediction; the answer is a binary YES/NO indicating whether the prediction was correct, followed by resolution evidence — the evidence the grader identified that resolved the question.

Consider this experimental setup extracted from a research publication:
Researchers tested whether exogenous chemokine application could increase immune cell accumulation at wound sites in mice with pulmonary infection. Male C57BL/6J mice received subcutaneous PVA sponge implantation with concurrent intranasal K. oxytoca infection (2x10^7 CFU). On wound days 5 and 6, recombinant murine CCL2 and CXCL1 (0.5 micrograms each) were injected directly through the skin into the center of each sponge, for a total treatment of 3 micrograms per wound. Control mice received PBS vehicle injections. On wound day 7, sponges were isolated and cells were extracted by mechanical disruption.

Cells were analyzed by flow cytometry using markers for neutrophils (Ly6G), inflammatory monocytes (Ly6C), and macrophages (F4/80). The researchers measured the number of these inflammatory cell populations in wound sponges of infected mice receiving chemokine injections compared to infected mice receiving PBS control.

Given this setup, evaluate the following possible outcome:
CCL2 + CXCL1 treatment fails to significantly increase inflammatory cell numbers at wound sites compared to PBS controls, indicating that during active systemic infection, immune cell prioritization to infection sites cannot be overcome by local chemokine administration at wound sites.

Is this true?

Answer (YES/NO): NO